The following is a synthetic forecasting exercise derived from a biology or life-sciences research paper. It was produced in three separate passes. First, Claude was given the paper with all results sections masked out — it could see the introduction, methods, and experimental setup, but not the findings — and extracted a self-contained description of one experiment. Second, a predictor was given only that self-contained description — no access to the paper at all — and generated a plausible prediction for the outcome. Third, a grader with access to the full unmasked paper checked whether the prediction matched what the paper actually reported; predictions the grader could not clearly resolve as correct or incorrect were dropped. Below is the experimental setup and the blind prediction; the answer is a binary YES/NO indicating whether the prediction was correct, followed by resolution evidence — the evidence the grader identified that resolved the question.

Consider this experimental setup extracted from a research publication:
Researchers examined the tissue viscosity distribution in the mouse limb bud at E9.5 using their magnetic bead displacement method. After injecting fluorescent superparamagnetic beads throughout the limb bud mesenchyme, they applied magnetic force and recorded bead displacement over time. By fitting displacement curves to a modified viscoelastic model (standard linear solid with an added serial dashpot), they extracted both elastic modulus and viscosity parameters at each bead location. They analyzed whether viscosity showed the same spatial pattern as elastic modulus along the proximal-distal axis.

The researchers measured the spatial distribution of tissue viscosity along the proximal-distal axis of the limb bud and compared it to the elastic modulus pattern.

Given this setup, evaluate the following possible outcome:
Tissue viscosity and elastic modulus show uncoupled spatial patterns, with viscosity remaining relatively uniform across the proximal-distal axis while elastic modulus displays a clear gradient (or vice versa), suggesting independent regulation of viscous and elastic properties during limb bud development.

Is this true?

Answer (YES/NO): NO